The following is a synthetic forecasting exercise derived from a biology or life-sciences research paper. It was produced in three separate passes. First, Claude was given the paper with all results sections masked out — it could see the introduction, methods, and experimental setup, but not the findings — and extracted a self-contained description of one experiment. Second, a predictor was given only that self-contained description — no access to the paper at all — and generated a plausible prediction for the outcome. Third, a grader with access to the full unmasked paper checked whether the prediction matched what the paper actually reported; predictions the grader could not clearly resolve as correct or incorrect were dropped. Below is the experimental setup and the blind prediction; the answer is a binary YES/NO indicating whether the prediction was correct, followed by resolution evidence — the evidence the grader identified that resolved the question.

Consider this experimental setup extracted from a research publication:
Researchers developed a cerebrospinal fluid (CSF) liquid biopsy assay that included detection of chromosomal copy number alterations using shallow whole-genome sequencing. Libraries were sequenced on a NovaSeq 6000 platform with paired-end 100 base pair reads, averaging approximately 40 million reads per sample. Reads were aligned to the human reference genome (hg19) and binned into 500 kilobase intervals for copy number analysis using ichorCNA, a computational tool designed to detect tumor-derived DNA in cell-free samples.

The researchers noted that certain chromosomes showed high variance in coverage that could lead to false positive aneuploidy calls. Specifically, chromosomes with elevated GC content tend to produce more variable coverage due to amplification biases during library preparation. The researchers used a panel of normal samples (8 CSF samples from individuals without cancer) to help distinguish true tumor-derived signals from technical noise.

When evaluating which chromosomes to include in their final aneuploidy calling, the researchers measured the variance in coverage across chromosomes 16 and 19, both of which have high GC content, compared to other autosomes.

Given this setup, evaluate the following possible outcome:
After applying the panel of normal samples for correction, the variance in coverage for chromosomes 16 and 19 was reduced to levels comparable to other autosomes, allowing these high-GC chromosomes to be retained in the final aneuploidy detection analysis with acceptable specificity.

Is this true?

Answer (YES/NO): NO